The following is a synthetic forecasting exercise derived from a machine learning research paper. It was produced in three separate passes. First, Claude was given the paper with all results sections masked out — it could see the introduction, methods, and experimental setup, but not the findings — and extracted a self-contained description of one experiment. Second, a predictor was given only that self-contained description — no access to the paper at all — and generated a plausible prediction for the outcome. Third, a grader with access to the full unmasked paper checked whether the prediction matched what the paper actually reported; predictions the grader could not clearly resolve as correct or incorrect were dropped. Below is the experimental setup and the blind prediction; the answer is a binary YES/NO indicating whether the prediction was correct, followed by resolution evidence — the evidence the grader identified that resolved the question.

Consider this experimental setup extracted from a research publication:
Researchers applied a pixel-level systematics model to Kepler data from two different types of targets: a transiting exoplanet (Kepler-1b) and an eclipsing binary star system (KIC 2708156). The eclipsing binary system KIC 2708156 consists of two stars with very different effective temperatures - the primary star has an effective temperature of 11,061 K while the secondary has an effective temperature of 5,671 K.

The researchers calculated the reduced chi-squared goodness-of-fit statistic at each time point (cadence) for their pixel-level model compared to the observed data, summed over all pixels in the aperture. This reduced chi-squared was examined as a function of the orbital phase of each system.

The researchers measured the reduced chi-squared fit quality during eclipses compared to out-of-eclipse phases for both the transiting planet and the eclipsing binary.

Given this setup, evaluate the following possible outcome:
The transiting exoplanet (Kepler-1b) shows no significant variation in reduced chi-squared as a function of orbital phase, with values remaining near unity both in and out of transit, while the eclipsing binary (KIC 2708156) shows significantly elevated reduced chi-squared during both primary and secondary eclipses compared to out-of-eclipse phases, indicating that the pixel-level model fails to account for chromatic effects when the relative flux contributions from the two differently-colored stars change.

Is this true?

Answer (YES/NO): YES